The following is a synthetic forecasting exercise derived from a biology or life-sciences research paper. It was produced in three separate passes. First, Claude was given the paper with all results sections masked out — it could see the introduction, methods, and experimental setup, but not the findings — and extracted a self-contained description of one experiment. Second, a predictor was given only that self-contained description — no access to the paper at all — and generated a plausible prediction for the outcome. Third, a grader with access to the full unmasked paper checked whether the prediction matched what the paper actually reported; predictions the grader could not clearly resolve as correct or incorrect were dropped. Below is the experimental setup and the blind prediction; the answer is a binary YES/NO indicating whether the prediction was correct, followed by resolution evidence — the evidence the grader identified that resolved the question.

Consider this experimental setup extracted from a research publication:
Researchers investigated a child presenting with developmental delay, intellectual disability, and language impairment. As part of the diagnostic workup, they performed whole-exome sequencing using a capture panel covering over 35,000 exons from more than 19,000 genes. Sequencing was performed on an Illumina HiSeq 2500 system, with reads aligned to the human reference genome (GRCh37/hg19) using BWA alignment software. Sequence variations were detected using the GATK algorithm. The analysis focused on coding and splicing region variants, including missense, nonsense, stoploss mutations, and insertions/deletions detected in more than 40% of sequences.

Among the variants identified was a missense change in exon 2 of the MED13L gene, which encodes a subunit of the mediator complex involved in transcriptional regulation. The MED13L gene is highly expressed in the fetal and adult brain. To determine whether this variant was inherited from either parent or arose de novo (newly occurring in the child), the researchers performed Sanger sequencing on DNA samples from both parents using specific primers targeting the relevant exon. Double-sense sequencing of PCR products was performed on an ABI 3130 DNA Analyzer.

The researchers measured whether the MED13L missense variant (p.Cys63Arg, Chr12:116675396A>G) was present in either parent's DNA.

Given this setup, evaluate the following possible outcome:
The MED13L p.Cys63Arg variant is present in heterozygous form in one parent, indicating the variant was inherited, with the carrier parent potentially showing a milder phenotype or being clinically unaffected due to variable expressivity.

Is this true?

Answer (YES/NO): NO